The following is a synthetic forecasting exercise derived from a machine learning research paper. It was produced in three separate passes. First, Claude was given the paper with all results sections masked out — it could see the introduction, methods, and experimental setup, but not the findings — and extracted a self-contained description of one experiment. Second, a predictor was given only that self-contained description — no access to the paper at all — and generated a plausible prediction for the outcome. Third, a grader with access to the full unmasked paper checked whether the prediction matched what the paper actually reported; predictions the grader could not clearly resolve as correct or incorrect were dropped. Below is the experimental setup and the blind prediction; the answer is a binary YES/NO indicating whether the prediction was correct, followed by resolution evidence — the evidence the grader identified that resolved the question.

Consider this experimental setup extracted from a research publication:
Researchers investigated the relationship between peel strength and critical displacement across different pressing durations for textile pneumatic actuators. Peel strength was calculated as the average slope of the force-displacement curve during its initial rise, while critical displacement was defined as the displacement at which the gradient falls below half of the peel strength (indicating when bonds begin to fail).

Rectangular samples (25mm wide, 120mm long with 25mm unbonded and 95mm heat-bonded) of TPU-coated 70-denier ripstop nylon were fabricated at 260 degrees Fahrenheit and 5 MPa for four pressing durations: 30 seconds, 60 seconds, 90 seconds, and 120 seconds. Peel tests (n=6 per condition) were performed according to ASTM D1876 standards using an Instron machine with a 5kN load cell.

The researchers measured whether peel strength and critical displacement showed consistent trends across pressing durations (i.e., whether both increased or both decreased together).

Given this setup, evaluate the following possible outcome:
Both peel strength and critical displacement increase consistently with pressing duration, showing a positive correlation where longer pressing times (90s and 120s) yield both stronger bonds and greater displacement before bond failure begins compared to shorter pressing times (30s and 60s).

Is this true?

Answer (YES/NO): NO